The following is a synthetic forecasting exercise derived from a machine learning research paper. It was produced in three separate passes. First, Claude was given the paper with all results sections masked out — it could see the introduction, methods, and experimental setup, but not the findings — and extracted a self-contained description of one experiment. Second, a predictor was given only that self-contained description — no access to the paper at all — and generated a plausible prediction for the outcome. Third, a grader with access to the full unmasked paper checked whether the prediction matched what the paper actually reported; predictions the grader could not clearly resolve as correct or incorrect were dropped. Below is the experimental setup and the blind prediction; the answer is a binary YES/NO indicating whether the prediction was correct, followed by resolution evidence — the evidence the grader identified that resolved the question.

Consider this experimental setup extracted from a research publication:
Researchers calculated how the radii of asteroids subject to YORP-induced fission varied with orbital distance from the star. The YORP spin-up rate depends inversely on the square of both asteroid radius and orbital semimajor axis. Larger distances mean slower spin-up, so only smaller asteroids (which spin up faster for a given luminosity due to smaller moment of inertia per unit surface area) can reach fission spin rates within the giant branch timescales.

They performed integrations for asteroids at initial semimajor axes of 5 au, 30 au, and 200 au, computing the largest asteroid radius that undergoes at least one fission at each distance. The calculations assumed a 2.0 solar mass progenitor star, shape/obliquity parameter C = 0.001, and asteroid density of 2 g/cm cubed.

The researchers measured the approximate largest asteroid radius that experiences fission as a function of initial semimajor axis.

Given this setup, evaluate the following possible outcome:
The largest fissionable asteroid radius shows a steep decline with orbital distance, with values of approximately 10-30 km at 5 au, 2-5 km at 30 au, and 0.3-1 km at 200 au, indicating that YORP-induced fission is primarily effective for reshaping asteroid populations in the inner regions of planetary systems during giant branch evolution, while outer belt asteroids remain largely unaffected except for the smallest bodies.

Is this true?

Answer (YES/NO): NO